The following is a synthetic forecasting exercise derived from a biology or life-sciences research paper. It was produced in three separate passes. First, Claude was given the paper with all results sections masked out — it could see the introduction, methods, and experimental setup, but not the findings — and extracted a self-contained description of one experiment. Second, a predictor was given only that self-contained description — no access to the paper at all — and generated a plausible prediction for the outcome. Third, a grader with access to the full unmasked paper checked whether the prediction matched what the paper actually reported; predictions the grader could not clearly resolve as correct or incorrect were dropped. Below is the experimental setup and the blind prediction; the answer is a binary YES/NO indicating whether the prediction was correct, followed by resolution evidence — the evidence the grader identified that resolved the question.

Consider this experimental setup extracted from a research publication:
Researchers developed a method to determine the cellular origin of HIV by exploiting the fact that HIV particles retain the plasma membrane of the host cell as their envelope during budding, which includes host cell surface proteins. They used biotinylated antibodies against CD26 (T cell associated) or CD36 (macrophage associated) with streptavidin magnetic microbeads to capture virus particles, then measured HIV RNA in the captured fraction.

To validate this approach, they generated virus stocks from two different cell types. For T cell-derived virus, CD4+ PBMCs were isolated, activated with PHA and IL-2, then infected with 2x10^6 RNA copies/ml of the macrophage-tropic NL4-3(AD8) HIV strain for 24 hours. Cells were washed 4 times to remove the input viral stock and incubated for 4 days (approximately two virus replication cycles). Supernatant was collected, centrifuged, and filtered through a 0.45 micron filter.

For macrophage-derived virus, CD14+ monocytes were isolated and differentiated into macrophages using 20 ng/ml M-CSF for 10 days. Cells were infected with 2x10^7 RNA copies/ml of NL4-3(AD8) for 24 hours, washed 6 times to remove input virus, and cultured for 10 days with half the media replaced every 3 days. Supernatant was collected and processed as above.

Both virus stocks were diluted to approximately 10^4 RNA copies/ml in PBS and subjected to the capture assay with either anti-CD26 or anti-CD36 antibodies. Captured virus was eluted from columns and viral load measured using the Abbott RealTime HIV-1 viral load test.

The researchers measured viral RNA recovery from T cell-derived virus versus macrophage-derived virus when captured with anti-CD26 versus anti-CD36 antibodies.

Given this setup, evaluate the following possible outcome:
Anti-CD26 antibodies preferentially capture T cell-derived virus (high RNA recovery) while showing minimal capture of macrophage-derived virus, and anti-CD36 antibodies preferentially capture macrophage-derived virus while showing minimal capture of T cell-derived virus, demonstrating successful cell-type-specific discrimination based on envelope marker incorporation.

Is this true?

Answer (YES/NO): NO